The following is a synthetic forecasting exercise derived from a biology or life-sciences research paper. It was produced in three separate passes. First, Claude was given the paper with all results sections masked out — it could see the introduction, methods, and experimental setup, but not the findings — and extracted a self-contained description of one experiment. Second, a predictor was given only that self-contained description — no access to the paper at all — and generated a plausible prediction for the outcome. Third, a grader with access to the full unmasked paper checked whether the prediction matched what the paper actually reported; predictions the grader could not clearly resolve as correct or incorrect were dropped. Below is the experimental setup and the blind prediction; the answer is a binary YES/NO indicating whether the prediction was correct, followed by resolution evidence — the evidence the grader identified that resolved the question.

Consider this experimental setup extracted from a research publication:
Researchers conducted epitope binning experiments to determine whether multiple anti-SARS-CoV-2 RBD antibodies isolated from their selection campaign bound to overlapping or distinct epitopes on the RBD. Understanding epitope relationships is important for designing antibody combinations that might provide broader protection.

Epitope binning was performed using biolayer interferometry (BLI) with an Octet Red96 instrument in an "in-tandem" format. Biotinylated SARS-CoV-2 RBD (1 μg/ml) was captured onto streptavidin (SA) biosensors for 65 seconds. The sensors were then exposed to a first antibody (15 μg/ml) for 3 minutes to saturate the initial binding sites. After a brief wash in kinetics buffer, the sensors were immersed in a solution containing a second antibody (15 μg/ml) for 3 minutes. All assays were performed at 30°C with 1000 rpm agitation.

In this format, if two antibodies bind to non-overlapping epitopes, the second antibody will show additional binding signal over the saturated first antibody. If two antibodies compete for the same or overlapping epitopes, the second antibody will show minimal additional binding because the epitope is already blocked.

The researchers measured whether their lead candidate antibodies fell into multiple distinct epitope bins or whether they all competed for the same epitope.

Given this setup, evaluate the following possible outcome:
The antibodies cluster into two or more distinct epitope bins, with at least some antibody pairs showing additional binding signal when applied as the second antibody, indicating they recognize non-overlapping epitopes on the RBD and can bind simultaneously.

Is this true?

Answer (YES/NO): YES